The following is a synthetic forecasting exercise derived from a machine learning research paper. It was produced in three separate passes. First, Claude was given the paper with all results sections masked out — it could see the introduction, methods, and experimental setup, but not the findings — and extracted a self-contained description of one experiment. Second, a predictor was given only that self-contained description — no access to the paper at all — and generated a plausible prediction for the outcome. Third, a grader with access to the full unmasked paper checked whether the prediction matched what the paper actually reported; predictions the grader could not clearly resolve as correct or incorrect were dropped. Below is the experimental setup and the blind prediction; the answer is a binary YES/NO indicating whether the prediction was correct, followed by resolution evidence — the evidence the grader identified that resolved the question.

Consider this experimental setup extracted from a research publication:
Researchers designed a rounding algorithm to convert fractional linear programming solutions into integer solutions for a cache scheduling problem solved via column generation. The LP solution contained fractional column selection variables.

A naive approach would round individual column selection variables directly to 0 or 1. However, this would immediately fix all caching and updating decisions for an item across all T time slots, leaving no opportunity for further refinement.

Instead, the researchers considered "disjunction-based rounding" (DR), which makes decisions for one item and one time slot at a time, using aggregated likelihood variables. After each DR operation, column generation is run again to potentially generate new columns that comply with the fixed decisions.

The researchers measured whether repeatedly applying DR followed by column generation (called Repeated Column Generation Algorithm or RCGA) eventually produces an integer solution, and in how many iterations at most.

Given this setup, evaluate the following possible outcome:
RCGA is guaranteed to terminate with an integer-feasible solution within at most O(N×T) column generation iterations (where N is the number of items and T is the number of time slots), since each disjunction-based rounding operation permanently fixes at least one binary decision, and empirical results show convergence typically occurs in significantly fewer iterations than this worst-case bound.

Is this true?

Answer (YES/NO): NO